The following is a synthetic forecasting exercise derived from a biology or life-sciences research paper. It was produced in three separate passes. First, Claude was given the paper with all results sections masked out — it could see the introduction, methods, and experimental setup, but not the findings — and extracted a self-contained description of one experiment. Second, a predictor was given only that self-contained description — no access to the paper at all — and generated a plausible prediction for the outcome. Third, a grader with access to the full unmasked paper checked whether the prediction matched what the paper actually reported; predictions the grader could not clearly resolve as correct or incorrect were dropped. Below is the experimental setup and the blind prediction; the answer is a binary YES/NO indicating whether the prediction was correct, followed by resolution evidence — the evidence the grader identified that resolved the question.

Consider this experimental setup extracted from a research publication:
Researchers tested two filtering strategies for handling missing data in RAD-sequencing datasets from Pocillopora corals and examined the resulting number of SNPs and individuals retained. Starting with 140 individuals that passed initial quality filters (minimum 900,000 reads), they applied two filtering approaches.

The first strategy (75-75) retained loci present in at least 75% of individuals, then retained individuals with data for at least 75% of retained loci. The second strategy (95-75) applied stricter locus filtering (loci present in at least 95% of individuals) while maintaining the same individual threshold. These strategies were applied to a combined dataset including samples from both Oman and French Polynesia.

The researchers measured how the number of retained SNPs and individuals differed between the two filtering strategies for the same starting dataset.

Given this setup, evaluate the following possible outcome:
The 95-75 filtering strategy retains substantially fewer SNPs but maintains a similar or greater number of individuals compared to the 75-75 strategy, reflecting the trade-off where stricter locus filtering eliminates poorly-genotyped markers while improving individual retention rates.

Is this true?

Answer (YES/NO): YES